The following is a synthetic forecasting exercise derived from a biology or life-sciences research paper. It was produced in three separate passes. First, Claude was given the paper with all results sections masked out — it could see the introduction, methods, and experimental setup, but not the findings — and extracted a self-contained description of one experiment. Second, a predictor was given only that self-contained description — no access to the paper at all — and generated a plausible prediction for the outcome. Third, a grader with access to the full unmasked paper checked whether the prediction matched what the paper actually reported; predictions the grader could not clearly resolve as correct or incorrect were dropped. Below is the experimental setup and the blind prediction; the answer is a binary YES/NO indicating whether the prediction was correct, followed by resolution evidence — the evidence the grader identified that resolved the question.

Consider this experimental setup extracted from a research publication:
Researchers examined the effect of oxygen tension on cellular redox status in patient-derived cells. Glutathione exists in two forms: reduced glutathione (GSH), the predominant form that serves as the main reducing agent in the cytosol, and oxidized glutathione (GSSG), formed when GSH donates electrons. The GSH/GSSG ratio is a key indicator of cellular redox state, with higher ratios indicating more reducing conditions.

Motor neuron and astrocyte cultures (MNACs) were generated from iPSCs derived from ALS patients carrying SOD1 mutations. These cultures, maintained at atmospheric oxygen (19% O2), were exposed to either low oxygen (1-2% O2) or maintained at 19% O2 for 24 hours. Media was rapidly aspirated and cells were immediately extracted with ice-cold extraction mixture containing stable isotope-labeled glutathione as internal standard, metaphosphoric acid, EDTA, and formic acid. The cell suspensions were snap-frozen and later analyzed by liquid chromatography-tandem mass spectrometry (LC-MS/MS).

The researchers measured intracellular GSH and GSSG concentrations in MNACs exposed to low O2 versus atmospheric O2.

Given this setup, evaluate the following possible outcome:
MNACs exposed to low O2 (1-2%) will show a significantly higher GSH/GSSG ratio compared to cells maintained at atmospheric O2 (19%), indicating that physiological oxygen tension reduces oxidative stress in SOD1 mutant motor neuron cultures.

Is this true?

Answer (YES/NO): NO